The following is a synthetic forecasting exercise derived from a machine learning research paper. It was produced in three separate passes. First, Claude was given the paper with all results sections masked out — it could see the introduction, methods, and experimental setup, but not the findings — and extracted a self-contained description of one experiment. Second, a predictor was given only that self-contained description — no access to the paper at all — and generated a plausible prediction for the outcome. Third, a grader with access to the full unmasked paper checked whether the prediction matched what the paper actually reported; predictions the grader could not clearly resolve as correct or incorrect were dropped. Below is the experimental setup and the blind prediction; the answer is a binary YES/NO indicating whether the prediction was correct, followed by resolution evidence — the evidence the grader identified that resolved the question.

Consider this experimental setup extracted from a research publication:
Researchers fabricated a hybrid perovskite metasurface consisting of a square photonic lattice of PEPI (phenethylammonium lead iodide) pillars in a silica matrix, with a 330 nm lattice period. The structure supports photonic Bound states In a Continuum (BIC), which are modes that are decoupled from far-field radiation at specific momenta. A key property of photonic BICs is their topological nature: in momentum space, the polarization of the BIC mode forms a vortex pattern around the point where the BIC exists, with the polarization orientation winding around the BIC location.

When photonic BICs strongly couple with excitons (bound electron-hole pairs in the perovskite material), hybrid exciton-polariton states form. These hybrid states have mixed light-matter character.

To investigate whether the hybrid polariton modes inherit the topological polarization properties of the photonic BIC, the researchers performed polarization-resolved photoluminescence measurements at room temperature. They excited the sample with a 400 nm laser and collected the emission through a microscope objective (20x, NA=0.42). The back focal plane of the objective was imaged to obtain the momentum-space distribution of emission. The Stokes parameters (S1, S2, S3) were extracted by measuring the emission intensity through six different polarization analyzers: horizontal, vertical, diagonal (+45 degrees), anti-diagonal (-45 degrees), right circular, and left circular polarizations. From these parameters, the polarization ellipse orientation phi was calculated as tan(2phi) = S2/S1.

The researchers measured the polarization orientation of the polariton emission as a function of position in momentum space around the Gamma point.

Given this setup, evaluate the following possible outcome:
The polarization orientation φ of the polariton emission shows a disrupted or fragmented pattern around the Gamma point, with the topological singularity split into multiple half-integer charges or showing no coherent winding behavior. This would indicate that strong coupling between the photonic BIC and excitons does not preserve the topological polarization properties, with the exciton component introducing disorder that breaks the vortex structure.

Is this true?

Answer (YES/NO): NO